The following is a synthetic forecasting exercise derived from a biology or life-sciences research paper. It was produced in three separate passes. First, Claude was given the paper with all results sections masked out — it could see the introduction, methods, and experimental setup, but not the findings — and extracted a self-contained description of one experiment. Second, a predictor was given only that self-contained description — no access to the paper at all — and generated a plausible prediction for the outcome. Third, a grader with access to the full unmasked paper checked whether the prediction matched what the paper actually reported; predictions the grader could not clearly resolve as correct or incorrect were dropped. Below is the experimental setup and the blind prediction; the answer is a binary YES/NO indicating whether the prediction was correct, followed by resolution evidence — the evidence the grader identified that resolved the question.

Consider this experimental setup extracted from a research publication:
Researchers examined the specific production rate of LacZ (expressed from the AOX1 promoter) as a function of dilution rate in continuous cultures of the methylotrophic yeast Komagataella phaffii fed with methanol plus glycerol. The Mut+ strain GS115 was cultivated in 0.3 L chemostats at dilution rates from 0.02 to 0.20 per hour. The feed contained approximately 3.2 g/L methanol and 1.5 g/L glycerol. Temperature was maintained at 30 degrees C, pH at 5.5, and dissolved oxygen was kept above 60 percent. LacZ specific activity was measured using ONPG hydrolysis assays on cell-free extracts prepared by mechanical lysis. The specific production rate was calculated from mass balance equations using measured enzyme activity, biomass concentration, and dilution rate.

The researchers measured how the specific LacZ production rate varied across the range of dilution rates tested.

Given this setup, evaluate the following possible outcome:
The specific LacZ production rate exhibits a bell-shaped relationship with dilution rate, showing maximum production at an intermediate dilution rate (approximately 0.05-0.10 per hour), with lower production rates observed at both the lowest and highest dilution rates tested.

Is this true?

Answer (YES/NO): NO